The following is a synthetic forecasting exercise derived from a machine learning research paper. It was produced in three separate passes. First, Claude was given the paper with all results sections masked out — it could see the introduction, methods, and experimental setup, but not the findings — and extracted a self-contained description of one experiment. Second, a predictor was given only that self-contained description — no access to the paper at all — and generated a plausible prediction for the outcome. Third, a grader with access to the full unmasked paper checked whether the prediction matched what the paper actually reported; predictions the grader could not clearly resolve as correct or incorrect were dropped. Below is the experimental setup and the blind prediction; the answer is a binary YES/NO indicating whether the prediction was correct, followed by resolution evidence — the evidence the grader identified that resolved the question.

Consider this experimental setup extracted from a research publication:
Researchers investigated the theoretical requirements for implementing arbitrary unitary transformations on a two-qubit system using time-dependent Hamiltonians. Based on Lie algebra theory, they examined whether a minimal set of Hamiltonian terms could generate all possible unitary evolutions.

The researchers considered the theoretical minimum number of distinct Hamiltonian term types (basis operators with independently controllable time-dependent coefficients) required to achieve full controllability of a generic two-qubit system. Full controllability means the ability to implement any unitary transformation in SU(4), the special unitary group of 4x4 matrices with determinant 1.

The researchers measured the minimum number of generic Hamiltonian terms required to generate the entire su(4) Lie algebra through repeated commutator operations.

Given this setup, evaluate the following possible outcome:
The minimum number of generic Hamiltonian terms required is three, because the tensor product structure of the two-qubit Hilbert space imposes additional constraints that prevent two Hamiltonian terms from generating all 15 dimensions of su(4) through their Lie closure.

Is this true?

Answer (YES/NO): NO